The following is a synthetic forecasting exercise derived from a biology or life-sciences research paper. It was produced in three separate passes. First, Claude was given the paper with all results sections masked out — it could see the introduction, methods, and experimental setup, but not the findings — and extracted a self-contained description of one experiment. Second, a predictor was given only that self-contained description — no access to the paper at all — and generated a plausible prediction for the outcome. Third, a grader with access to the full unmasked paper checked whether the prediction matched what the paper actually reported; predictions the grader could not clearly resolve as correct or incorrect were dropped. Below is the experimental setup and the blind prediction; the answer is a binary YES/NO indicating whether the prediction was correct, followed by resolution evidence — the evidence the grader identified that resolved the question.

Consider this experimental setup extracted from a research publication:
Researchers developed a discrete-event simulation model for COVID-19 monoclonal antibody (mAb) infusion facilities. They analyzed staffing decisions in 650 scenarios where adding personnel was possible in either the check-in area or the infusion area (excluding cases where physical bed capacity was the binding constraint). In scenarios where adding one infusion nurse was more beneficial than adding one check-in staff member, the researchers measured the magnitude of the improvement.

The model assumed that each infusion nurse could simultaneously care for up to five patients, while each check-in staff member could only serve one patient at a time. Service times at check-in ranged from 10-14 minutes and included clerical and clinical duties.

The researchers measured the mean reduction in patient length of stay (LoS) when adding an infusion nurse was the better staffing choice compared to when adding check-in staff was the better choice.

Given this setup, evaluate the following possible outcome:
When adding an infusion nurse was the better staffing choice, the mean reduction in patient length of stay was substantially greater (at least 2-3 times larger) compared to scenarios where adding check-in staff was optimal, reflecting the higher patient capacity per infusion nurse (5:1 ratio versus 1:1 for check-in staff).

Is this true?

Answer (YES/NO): NO